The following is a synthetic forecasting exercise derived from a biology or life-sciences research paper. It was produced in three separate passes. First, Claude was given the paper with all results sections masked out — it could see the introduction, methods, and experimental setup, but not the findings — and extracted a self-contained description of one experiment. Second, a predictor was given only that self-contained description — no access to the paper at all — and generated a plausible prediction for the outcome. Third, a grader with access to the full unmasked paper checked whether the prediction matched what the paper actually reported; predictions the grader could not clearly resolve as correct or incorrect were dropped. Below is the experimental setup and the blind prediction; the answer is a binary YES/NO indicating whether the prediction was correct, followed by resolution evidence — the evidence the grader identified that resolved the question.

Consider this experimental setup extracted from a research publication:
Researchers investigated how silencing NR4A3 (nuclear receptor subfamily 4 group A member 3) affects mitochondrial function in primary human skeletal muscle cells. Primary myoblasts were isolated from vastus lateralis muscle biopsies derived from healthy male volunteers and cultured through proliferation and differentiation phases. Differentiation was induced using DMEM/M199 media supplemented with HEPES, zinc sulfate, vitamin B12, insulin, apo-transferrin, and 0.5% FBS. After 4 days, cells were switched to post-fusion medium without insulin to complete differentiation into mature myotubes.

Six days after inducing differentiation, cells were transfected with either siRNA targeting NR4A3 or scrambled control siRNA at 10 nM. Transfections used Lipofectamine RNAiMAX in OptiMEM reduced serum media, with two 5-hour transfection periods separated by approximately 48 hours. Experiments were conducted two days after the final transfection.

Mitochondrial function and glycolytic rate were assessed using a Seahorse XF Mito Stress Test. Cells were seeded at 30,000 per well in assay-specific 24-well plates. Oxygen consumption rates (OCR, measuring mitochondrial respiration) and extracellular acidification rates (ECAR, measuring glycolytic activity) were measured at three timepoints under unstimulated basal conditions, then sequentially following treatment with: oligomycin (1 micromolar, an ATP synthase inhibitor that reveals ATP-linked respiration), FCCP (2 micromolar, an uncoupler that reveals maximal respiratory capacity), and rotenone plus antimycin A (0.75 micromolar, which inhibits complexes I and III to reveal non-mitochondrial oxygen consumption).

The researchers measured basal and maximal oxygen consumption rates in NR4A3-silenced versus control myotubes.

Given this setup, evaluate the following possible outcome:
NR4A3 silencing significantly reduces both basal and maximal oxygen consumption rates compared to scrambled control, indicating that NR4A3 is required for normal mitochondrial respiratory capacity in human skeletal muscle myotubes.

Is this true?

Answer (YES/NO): YES